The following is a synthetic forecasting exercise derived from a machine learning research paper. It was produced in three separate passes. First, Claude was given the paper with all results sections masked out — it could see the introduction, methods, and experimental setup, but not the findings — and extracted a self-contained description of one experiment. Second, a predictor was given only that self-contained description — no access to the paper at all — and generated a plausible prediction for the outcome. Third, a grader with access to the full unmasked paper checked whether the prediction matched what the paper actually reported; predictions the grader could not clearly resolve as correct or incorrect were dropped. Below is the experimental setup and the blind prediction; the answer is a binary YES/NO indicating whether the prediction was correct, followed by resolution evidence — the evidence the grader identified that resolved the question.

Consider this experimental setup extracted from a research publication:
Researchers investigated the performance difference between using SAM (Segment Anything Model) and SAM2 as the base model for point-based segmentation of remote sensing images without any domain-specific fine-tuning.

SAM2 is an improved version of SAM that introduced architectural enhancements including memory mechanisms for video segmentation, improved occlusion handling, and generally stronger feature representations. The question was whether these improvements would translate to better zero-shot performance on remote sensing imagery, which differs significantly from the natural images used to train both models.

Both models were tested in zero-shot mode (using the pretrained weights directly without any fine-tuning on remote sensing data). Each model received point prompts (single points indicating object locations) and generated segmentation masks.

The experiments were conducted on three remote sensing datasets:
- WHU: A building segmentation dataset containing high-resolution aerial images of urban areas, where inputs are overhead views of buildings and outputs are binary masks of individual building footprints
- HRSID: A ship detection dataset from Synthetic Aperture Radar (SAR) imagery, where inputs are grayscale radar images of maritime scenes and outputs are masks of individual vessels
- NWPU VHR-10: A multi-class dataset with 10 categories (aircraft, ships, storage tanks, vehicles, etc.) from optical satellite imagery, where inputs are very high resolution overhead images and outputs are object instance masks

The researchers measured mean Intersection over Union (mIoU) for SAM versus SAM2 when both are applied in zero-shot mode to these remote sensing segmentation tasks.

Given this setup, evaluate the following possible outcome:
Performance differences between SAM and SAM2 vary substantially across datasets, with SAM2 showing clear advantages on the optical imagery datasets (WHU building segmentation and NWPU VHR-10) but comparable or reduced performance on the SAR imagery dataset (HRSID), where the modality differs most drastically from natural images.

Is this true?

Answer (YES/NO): NO